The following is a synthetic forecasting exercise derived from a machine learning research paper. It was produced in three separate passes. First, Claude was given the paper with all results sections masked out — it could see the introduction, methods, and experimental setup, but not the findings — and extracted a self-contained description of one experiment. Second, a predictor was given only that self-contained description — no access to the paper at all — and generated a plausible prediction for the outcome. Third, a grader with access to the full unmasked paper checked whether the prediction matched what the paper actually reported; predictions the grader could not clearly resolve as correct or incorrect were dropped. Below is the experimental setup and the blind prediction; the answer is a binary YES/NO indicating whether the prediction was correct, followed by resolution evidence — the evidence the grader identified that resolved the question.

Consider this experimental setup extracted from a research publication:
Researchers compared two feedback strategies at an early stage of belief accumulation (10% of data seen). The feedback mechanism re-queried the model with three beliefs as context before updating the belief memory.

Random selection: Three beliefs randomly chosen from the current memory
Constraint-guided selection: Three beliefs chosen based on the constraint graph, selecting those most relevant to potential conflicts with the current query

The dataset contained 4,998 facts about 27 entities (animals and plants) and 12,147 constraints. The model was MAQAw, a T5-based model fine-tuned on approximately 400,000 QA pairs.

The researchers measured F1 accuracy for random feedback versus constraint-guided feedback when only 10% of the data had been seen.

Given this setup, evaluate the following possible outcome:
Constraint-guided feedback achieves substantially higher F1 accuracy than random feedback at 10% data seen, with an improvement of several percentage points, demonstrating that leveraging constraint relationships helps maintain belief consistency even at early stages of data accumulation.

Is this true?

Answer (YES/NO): NO